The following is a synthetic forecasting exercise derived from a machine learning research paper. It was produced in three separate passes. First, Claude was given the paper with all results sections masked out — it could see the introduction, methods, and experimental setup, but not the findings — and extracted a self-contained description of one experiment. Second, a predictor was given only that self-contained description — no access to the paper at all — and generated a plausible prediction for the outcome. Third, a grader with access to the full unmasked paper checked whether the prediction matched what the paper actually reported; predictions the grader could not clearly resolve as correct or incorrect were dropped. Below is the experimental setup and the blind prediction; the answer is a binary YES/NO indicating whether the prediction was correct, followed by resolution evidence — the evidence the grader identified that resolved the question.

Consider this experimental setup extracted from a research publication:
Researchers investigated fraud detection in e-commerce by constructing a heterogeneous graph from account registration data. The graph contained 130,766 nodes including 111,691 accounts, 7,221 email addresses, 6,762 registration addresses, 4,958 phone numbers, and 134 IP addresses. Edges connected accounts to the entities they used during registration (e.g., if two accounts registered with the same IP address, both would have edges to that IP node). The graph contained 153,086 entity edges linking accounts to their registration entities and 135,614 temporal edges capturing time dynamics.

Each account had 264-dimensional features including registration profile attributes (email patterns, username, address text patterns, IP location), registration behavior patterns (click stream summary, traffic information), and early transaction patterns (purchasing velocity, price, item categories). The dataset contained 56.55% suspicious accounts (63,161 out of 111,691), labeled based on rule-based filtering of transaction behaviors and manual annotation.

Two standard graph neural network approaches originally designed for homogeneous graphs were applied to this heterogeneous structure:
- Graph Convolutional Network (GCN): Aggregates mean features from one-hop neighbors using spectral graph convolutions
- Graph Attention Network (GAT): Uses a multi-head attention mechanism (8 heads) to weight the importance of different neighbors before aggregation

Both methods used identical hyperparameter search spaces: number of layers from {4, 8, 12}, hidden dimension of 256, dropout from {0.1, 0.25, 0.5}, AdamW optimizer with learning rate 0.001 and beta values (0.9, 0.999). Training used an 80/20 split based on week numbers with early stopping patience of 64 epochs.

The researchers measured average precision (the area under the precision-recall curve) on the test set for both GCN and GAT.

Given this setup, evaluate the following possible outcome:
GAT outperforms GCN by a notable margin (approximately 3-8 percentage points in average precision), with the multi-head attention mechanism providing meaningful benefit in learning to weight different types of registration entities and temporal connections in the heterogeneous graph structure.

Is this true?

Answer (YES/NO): NO